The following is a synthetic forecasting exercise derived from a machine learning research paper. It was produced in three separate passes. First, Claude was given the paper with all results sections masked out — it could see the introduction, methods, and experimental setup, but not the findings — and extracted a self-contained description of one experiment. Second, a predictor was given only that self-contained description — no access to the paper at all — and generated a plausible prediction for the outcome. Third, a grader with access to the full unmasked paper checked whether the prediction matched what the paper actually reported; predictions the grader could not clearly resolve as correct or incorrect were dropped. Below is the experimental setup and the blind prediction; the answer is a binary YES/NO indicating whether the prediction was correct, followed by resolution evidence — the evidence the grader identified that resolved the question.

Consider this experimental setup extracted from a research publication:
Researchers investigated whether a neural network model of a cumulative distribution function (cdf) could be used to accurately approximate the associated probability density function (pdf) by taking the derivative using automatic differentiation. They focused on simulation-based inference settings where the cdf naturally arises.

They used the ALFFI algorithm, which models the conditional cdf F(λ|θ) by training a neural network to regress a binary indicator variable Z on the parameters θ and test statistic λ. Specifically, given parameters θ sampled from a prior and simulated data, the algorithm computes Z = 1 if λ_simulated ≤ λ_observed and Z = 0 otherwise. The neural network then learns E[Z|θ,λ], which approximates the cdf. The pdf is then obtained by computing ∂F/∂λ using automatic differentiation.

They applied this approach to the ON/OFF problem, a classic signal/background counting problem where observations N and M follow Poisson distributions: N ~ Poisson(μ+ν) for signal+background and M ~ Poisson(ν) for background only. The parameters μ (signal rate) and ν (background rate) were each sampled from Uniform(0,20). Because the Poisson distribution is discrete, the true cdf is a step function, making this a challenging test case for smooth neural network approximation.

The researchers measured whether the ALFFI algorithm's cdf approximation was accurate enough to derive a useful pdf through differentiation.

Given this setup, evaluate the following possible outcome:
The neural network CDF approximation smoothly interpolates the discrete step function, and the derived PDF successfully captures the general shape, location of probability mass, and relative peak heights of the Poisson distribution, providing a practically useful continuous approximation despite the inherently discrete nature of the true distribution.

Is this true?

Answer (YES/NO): NO